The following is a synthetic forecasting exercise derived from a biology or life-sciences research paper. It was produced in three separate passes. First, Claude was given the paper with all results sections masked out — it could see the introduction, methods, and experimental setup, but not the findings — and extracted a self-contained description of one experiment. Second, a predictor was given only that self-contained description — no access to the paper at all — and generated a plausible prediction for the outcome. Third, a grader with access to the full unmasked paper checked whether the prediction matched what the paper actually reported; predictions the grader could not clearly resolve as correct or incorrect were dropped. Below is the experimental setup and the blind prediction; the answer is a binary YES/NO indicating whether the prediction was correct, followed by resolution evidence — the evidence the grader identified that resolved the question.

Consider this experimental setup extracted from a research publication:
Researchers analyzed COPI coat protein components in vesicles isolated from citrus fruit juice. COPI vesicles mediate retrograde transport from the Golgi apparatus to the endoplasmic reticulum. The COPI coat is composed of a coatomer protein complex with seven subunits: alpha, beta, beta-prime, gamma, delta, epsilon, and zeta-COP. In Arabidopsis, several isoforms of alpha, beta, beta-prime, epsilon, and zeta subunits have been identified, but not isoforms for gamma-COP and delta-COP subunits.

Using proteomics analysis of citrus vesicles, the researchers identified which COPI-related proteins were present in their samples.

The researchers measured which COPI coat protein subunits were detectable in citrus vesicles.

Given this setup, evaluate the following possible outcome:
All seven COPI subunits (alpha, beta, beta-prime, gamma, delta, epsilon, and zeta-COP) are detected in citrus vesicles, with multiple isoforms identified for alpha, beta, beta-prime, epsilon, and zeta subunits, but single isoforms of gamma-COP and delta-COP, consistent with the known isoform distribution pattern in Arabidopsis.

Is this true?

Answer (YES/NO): NO